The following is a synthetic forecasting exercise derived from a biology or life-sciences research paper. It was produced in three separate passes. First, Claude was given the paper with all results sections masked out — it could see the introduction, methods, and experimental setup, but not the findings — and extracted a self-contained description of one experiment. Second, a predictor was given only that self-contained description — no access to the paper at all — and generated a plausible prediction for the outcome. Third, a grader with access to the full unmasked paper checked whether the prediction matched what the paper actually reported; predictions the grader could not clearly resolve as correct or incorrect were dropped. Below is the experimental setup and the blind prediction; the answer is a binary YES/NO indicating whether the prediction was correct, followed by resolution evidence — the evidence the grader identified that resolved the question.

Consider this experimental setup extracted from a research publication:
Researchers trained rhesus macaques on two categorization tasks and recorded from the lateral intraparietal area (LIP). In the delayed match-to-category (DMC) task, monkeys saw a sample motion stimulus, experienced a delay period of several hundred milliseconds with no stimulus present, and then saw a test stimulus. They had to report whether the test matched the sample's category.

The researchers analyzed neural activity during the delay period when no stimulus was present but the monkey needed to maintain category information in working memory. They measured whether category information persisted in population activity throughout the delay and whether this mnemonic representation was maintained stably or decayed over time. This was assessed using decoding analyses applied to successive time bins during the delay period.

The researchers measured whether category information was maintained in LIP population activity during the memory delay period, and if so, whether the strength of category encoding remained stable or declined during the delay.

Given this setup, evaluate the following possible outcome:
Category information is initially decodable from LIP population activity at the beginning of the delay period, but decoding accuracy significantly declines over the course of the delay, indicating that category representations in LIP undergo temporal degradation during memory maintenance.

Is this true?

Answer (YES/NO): NO